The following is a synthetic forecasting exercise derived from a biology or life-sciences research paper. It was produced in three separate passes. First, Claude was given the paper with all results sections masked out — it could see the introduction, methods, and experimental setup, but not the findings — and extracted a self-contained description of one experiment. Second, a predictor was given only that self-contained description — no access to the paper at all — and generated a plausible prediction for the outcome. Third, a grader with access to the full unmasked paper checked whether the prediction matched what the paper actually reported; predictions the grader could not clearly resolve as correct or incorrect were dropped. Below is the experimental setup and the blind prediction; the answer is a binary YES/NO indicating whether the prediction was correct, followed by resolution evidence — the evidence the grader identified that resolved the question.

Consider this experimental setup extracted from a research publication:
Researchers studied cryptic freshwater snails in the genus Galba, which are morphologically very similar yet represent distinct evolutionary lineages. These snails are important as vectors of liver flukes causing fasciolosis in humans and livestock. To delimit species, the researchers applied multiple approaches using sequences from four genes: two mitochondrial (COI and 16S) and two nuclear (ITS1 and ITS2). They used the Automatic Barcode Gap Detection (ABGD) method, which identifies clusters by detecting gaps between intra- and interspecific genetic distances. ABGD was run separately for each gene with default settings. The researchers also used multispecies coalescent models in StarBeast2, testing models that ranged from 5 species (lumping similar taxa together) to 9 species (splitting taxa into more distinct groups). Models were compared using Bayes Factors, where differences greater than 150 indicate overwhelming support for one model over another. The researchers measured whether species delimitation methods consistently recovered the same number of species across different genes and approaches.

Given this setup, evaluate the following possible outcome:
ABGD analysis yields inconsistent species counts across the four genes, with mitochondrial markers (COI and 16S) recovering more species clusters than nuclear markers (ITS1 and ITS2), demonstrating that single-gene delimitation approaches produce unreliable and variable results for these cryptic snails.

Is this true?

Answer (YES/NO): NO